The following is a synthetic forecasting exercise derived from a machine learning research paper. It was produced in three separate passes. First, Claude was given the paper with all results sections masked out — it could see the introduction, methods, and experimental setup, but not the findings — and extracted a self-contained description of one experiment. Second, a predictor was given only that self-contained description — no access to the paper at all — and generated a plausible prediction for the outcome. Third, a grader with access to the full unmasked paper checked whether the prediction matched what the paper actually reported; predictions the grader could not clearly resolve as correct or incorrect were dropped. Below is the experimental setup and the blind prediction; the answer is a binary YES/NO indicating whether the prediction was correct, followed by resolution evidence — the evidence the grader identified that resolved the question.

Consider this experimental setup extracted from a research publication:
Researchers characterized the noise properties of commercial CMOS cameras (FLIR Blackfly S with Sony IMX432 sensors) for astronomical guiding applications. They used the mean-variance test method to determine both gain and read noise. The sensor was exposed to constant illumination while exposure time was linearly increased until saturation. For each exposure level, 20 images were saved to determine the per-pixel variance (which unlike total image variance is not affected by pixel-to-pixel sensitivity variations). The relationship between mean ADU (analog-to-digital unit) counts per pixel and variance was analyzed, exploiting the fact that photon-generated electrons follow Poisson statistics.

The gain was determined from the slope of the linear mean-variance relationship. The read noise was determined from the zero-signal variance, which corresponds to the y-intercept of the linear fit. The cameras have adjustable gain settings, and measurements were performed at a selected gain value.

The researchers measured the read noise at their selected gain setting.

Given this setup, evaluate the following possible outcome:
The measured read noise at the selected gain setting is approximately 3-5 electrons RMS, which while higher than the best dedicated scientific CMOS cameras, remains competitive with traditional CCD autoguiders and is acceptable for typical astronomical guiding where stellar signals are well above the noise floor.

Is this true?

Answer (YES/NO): NO